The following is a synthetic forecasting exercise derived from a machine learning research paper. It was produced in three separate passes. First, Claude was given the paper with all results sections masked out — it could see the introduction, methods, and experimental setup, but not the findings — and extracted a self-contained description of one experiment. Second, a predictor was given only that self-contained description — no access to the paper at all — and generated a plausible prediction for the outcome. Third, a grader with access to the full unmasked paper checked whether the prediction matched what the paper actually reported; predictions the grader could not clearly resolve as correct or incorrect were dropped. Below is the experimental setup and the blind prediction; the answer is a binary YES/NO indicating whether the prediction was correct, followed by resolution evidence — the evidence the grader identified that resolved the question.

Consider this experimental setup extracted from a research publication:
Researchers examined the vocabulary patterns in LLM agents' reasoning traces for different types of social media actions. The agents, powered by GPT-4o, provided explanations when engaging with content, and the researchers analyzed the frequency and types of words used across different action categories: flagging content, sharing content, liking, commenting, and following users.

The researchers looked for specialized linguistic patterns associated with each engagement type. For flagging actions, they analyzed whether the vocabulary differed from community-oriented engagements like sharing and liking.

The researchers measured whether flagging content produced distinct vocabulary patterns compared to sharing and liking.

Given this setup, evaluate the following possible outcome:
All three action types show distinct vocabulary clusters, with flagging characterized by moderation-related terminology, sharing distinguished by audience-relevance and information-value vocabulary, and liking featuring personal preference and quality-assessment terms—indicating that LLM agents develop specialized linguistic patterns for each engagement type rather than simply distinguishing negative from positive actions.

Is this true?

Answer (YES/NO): NO